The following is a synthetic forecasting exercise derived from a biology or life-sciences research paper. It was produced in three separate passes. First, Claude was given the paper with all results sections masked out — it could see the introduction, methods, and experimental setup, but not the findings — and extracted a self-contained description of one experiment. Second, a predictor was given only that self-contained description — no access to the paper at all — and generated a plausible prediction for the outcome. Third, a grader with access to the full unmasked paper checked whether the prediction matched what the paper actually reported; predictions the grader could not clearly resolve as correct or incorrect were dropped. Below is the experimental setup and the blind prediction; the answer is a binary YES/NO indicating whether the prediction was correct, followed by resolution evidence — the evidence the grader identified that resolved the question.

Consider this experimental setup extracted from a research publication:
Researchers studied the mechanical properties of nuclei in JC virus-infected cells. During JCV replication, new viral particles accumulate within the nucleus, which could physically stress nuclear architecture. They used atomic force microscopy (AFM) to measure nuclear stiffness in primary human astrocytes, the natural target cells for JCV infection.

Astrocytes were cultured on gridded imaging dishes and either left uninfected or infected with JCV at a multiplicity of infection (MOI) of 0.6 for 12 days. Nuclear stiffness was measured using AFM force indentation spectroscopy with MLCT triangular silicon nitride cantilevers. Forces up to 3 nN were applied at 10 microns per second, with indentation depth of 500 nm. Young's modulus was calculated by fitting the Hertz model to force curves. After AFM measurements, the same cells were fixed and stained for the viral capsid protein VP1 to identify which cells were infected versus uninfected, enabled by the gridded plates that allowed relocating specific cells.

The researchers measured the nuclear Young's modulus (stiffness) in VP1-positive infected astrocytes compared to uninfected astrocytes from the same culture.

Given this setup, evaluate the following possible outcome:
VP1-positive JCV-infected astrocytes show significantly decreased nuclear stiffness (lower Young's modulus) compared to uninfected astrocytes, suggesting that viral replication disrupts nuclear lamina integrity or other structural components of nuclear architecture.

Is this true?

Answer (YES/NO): YES